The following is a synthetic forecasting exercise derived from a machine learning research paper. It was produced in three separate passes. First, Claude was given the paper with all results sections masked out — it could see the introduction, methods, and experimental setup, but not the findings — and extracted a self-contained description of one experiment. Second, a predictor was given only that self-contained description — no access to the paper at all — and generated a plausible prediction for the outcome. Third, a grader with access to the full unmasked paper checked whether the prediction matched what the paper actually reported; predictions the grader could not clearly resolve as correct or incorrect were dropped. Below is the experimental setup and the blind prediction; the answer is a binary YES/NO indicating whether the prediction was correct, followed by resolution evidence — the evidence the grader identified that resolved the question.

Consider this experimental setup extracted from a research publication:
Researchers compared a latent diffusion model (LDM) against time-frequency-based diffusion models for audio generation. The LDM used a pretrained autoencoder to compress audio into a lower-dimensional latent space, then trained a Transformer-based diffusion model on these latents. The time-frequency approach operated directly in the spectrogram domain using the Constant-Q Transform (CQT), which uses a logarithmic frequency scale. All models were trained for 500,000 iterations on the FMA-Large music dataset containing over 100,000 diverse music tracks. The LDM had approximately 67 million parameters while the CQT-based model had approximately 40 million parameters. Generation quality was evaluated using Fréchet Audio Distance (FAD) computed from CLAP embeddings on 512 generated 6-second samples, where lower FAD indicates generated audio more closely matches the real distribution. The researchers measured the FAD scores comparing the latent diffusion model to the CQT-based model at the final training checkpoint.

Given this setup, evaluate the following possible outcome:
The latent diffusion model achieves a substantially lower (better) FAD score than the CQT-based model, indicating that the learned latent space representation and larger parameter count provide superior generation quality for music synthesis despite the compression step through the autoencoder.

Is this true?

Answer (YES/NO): NO